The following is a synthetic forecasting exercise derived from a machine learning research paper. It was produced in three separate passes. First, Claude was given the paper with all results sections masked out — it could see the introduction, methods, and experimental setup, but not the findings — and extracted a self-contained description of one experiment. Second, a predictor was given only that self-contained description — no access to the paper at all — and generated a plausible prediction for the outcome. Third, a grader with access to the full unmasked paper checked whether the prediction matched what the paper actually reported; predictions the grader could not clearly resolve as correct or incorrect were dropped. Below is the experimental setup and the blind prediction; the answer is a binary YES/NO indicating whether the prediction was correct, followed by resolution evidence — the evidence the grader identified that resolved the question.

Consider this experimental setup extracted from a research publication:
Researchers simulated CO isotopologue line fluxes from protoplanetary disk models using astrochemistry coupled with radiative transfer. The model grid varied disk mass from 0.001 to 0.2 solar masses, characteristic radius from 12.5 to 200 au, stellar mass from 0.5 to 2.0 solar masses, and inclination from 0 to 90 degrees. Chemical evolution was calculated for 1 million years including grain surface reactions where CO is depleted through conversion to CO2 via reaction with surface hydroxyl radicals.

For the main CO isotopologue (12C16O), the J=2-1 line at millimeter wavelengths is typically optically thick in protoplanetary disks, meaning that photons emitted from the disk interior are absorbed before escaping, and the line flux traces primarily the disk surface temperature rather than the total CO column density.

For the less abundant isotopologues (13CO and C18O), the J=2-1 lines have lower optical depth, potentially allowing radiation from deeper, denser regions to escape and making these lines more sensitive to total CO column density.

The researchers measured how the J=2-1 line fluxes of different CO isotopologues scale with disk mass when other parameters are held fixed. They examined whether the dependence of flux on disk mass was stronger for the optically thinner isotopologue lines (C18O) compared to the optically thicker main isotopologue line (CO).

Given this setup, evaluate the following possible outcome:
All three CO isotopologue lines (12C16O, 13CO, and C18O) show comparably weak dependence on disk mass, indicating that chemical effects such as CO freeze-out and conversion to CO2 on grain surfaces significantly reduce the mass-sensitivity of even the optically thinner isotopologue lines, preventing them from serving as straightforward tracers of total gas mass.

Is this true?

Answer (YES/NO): NO